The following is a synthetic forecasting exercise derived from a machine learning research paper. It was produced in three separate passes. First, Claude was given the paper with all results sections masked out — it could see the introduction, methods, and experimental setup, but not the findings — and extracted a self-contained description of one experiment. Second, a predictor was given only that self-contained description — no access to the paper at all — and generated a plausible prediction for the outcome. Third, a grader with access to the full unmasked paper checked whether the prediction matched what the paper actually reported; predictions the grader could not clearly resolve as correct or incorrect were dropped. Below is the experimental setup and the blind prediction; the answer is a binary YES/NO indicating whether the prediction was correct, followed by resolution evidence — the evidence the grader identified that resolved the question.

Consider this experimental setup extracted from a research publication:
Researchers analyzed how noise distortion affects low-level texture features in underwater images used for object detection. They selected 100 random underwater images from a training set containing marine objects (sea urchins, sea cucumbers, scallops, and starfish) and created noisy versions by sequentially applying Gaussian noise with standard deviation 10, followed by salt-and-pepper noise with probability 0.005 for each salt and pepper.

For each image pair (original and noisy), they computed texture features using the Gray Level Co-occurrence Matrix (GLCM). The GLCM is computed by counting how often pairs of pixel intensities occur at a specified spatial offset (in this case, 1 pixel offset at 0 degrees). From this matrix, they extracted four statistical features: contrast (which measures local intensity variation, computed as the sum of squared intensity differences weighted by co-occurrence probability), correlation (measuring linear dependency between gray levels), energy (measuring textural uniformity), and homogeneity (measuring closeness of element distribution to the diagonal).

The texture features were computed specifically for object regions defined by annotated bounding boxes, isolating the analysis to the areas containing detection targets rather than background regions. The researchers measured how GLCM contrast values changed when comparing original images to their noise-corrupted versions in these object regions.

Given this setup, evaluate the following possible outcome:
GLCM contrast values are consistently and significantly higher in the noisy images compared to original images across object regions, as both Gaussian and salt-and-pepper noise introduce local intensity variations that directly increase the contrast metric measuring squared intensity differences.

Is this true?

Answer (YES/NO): YES